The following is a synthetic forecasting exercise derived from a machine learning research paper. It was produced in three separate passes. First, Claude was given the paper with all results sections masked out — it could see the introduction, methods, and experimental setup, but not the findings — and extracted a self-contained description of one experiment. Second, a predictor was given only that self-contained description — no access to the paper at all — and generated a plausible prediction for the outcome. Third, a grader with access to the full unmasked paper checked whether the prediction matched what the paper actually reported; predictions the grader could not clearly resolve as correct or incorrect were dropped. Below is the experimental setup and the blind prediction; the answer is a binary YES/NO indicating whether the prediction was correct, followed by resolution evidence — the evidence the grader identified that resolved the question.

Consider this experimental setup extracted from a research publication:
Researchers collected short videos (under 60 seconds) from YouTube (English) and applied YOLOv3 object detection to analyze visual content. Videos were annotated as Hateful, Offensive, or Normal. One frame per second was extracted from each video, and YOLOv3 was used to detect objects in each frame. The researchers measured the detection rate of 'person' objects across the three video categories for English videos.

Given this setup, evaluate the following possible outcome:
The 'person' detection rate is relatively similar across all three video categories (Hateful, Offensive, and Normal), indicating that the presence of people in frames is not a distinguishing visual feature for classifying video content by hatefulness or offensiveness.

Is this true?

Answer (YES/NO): NO